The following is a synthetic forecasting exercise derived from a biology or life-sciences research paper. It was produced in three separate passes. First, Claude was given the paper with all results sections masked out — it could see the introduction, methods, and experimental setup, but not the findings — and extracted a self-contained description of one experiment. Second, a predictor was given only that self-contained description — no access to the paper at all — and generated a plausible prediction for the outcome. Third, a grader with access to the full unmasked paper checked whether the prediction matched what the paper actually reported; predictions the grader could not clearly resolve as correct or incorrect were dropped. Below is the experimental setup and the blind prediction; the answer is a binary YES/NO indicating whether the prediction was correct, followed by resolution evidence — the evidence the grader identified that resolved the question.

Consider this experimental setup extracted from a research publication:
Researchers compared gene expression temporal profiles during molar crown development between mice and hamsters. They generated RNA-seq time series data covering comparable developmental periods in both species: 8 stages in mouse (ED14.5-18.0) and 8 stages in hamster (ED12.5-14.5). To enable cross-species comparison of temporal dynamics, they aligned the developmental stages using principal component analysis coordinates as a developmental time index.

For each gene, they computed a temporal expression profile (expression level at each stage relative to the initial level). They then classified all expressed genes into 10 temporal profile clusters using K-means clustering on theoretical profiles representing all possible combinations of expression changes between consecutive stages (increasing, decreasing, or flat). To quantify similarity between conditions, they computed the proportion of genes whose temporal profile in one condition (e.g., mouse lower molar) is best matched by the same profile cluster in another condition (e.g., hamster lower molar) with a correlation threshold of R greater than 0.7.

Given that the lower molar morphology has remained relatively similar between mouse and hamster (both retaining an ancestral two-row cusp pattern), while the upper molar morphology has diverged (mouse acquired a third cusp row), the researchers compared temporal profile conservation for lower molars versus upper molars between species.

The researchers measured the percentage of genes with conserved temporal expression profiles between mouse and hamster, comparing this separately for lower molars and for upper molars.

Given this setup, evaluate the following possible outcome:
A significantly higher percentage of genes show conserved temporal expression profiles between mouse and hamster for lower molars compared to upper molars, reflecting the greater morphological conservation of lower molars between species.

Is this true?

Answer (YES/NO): NO